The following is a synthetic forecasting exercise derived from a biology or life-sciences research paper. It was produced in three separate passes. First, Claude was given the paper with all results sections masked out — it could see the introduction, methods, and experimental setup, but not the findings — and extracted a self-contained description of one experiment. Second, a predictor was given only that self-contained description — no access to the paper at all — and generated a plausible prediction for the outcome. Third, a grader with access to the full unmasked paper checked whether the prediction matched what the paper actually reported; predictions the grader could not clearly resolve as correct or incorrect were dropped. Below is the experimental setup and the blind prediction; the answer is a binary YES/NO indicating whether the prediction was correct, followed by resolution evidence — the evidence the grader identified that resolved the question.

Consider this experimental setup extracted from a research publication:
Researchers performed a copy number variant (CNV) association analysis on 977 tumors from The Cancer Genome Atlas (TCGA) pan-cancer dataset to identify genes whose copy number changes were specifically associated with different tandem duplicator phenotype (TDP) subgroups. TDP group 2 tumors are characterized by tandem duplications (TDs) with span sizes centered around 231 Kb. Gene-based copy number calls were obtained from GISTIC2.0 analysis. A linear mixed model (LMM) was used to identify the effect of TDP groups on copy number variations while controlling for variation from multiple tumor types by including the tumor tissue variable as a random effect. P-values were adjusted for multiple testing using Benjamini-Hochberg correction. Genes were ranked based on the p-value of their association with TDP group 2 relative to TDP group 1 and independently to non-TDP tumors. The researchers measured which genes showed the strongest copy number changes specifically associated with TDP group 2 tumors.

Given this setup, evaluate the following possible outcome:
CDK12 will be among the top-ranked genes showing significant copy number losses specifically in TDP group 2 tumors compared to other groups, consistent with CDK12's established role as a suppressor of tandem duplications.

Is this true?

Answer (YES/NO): NO